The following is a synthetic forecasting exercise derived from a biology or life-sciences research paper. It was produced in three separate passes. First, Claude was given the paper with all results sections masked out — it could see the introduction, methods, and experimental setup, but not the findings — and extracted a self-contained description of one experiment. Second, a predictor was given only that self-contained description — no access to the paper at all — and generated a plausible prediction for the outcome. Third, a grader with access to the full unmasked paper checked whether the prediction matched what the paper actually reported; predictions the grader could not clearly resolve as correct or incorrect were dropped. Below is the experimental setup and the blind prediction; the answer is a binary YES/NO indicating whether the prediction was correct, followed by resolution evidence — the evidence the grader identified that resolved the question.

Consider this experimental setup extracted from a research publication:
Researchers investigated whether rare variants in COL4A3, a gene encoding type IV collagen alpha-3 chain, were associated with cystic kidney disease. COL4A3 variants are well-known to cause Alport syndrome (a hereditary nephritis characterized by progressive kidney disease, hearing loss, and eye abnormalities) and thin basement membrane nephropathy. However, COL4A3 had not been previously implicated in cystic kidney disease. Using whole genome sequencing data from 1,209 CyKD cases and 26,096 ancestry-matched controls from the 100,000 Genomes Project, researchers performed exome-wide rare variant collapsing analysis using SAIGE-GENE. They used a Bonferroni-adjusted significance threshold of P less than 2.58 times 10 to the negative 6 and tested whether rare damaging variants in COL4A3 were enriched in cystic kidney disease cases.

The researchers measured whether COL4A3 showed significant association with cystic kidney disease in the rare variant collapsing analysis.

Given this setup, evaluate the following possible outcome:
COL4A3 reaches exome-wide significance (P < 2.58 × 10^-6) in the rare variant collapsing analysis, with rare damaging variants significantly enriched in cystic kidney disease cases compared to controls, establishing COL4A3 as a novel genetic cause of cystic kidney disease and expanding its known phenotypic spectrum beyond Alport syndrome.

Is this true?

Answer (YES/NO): YES